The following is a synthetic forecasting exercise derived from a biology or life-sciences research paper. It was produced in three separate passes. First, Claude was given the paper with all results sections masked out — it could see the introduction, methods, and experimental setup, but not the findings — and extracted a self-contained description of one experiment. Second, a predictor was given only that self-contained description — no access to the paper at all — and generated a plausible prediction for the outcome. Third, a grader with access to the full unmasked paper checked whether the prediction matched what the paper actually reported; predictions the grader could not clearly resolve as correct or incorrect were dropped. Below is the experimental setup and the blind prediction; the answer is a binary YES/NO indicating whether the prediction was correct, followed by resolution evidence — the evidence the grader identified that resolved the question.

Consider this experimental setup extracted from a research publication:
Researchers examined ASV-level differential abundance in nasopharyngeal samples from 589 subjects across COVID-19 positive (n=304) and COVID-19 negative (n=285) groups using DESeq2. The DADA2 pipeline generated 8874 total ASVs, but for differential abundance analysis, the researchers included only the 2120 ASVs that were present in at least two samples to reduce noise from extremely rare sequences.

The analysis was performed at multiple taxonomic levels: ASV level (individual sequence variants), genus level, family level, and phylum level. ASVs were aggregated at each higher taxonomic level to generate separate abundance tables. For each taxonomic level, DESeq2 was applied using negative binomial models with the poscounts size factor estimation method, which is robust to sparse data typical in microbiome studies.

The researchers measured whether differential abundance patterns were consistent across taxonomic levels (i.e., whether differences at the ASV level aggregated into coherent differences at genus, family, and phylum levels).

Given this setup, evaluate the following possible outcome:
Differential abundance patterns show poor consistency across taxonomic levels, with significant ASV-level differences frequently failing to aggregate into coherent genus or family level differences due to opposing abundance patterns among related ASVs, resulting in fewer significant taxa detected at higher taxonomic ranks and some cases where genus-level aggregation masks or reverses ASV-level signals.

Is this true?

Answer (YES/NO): NO